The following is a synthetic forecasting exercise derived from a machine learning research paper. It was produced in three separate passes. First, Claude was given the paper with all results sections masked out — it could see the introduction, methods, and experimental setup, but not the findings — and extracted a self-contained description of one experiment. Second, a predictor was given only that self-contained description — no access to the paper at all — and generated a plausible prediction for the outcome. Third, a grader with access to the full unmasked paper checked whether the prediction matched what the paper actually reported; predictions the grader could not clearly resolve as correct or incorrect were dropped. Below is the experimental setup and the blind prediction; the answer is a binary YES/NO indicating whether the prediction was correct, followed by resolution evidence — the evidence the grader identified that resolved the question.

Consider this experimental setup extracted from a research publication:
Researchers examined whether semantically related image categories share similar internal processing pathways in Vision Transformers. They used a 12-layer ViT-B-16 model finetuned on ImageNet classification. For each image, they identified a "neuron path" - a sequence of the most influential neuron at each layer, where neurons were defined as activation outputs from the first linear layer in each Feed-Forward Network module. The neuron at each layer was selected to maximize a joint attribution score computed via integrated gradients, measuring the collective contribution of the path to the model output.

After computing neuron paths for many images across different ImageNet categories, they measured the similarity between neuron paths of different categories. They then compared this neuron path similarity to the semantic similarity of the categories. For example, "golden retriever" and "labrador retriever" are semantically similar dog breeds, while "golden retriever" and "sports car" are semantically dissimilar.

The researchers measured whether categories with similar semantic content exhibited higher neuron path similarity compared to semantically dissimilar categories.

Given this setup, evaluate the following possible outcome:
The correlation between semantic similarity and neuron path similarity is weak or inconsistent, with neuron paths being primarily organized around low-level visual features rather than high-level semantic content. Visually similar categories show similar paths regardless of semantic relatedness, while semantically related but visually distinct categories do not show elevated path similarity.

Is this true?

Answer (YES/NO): NO